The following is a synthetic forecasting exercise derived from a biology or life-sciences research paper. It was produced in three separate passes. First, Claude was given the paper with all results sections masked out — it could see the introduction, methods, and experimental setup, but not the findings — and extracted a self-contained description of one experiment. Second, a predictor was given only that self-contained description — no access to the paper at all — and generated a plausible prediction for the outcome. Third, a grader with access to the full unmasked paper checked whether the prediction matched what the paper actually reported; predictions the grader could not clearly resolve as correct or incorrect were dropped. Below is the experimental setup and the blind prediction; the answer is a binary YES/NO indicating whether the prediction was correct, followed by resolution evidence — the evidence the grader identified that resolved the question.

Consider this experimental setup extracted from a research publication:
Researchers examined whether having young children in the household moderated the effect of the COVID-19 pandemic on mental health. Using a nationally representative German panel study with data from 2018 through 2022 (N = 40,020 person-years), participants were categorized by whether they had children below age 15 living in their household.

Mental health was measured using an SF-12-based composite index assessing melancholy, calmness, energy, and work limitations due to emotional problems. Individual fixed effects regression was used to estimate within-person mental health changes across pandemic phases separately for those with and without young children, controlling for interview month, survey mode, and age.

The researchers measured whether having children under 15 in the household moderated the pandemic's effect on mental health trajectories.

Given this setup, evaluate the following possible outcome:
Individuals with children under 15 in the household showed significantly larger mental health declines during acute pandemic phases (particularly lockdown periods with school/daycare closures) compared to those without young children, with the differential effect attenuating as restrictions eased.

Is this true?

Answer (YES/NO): NO